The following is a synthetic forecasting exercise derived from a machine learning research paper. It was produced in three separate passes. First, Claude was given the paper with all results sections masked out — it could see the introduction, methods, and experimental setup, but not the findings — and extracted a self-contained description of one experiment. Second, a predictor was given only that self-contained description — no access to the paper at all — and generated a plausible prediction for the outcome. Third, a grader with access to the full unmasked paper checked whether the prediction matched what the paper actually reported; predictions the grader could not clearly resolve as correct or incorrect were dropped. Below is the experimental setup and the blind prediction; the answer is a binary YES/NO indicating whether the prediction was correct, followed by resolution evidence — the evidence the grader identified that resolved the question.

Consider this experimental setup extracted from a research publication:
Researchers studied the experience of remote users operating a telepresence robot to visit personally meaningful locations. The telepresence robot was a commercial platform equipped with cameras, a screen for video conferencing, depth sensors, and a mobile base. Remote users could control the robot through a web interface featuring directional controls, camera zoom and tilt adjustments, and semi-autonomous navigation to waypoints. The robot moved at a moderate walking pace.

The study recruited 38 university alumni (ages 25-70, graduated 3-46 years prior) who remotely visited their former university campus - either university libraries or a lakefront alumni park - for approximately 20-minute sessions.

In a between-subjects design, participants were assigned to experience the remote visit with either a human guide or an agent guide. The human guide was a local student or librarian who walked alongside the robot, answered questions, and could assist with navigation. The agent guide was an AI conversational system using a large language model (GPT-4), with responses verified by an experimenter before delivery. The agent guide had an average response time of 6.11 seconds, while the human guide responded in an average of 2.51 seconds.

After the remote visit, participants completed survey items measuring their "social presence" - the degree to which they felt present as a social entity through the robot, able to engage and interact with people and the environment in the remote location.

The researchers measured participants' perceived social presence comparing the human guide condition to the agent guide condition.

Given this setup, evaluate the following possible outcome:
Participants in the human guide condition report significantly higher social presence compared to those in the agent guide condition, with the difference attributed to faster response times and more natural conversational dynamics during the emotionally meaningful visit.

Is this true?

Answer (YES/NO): NO